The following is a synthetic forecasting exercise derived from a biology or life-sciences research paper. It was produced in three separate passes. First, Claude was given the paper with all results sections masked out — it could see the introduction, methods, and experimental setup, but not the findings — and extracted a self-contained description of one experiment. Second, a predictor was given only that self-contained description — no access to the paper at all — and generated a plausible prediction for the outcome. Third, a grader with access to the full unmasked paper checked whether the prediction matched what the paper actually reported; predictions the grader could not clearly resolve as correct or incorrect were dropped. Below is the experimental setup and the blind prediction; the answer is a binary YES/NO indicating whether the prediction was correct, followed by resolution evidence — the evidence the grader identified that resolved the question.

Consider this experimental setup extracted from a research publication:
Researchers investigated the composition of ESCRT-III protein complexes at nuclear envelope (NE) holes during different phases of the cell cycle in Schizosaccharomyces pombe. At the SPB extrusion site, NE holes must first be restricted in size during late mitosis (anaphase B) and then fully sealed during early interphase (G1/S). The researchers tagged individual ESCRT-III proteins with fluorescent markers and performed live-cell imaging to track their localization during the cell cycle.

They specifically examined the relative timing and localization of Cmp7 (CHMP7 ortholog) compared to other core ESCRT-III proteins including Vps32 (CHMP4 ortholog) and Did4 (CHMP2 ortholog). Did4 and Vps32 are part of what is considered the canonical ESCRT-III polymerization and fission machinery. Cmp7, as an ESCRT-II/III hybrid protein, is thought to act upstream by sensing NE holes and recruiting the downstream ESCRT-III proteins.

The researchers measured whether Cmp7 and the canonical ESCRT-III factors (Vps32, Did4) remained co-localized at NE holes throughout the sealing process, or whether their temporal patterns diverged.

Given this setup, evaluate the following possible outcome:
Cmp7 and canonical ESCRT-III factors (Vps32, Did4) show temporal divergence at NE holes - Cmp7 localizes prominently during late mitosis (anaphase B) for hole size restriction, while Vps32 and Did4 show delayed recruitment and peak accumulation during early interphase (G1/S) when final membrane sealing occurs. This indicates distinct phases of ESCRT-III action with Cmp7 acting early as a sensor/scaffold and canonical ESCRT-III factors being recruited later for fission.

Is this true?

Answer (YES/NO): NO